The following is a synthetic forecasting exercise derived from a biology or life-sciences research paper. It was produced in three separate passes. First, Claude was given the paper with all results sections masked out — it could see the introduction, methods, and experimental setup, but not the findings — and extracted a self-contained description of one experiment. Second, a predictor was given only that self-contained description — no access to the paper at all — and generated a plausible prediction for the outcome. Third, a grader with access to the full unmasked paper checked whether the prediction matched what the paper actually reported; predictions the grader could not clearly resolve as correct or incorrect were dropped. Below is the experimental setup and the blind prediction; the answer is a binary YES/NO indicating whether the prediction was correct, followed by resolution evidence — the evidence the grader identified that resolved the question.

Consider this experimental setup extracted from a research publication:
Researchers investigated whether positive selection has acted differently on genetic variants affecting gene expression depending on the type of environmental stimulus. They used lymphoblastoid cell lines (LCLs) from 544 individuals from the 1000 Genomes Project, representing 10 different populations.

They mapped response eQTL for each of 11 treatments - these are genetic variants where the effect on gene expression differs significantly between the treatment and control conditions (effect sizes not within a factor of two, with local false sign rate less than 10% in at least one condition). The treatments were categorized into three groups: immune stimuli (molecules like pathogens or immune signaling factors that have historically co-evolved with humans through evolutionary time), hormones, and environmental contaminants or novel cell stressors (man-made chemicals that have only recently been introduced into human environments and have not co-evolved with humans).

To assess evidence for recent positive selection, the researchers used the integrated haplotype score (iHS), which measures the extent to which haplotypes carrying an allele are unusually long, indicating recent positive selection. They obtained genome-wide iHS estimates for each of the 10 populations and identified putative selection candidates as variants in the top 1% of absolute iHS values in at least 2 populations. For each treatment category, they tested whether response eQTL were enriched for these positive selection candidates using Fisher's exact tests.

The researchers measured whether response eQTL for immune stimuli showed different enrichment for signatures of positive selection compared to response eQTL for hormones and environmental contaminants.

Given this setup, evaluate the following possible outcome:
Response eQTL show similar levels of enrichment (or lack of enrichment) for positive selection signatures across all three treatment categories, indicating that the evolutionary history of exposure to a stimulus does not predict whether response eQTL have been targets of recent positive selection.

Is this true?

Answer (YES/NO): NO